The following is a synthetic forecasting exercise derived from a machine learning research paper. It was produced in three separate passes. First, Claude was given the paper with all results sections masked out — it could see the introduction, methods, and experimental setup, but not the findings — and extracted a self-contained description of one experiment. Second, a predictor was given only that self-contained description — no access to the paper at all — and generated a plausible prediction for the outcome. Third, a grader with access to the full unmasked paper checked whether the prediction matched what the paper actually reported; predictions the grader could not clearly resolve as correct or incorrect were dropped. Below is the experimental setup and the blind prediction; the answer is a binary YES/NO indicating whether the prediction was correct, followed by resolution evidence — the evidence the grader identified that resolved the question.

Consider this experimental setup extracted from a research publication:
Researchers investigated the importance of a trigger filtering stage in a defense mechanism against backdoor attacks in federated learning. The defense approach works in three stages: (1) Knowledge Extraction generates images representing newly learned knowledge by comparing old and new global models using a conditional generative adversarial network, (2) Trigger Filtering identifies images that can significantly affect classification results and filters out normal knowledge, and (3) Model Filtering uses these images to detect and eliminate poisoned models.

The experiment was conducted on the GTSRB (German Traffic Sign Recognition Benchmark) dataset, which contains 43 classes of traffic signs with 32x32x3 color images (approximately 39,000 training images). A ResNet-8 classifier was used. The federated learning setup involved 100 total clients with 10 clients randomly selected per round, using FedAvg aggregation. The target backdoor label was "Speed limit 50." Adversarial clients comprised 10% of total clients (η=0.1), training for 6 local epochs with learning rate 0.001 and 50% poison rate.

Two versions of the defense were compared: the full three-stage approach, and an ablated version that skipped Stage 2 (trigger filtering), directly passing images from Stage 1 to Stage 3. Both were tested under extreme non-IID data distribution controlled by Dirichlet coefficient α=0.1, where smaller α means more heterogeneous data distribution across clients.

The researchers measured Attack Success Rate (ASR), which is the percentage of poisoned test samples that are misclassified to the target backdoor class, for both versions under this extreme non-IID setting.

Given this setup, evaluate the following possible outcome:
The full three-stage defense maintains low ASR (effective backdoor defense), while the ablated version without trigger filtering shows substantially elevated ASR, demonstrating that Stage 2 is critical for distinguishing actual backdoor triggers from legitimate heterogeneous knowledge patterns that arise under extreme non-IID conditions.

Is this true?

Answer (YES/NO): YES